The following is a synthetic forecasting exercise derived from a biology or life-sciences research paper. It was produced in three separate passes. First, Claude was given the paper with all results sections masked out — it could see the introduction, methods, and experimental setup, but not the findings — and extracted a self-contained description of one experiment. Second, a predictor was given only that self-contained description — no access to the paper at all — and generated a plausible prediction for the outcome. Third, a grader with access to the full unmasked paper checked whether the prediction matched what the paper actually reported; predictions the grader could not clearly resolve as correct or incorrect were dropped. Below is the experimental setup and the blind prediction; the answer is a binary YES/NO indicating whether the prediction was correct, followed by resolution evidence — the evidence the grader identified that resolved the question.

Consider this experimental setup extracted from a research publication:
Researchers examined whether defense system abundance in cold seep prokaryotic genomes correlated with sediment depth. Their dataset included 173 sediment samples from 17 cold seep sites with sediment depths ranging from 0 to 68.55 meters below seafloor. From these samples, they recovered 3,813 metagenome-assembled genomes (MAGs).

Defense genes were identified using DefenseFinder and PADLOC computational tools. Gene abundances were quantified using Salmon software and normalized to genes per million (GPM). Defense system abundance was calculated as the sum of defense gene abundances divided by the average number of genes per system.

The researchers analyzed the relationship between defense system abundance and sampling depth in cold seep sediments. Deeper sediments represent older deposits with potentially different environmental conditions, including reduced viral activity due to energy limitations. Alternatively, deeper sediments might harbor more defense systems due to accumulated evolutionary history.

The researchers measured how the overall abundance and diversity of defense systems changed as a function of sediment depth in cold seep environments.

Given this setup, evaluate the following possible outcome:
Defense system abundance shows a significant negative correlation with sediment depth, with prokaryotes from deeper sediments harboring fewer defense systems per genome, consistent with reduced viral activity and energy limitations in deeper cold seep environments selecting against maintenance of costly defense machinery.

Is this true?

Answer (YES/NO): NO